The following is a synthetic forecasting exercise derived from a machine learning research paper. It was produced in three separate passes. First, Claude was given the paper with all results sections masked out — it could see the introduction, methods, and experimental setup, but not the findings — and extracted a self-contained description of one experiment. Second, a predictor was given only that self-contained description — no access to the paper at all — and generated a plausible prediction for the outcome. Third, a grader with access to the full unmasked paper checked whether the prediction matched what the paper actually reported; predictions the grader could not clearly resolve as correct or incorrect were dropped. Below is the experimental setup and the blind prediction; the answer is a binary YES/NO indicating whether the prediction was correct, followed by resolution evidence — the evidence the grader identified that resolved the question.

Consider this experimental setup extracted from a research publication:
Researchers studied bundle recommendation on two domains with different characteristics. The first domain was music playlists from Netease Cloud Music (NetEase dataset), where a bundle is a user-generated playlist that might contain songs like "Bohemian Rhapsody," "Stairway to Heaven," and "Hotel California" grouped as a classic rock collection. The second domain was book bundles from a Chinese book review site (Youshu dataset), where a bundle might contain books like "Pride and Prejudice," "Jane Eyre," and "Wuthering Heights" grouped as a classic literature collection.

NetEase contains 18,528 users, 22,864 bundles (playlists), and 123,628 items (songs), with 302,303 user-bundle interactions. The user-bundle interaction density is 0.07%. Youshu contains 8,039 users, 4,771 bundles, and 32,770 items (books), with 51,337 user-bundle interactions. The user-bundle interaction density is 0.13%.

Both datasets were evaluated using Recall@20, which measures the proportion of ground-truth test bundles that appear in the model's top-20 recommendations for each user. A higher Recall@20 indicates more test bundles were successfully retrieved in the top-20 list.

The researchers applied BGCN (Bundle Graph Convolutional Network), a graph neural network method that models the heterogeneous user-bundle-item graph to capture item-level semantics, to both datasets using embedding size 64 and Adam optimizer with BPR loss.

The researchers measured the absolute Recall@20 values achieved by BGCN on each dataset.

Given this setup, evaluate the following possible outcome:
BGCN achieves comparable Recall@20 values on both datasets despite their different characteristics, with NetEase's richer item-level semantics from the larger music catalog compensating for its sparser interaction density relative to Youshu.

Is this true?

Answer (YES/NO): NO